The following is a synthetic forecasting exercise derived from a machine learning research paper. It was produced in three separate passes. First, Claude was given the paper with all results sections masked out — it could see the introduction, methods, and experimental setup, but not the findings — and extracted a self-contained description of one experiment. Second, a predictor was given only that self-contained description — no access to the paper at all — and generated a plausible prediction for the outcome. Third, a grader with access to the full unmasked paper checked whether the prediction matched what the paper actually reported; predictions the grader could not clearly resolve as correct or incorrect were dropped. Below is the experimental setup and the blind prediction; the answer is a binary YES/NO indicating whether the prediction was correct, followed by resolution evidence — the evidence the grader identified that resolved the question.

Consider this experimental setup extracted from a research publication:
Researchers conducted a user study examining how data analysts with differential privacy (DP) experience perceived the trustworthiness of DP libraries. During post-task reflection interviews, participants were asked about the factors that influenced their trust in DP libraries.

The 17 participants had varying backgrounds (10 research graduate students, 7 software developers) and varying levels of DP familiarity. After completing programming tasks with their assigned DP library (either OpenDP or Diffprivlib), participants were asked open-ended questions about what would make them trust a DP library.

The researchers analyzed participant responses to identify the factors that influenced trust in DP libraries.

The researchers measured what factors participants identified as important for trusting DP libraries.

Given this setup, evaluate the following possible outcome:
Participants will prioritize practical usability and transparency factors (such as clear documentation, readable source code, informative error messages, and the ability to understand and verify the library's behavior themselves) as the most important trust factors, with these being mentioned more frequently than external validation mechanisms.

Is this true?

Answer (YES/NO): YES